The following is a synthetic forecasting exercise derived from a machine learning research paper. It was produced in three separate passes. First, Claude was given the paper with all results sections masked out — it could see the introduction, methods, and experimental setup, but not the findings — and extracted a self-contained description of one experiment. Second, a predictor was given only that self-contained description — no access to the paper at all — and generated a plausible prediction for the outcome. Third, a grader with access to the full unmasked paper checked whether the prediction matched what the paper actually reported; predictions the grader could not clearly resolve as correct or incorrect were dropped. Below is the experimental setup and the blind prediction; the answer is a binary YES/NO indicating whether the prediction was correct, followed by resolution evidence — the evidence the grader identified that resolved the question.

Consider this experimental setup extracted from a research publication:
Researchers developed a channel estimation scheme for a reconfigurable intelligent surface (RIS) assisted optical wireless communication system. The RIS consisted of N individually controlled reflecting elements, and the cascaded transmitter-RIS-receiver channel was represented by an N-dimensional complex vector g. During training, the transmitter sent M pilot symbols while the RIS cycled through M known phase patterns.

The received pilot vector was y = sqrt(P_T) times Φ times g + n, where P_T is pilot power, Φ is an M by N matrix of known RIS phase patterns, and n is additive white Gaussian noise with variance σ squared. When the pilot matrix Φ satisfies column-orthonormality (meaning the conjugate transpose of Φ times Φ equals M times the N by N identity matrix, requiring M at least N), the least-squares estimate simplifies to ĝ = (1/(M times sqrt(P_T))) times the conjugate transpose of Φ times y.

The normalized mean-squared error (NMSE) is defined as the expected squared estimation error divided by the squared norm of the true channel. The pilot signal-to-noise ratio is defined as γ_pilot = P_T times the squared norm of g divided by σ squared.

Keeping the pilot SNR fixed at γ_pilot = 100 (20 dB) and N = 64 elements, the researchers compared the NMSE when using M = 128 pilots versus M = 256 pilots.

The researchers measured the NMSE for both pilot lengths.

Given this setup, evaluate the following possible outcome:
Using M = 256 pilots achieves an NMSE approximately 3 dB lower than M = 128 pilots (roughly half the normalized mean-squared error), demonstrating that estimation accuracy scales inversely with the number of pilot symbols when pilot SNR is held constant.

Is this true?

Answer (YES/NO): YES